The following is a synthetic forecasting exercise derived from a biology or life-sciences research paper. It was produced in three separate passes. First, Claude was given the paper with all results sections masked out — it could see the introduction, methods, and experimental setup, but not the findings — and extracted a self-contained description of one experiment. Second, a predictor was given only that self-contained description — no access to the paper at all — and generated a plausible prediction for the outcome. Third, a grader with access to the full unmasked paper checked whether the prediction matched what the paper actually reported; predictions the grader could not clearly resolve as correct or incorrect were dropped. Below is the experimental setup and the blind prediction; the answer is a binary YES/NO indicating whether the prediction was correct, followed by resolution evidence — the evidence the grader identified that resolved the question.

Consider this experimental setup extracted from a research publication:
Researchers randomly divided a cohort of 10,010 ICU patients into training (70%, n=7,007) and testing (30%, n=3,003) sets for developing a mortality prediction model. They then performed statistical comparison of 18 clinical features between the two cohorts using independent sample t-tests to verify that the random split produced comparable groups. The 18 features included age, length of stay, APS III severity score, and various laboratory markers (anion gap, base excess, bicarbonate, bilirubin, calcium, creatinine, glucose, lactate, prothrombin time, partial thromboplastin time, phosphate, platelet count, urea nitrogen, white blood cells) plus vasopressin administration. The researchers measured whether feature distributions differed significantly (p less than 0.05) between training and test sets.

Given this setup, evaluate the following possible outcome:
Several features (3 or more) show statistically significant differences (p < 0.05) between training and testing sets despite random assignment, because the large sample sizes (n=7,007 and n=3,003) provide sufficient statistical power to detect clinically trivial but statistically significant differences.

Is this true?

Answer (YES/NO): NO